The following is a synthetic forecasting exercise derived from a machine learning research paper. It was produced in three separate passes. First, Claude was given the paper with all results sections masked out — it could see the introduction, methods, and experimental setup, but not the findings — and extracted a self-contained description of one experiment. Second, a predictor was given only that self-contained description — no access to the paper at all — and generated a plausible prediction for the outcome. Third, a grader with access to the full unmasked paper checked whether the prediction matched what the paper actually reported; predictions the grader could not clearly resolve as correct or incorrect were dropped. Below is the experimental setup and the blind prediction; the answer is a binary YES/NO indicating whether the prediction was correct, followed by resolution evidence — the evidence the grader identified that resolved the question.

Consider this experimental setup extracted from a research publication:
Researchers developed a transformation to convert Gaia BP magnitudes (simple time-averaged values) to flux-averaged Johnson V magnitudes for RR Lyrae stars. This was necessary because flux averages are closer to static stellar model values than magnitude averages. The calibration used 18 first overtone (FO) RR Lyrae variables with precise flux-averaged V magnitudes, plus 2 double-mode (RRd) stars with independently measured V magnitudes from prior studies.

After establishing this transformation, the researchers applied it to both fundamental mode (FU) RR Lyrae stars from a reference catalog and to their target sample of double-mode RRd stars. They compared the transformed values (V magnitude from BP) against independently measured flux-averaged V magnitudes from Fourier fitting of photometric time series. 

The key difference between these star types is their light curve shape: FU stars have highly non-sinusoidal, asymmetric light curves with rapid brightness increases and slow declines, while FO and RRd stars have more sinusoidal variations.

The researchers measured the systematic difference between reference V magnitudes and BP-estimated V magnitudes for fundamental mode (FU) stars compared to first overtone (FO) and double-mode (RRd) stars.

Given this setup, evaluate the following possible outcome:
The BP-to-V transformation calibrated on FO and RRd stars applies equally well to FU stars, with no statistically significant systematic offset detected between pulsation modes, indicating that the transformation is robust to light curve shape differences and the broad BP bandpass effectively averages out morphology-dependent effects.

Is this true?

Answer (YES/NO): NO